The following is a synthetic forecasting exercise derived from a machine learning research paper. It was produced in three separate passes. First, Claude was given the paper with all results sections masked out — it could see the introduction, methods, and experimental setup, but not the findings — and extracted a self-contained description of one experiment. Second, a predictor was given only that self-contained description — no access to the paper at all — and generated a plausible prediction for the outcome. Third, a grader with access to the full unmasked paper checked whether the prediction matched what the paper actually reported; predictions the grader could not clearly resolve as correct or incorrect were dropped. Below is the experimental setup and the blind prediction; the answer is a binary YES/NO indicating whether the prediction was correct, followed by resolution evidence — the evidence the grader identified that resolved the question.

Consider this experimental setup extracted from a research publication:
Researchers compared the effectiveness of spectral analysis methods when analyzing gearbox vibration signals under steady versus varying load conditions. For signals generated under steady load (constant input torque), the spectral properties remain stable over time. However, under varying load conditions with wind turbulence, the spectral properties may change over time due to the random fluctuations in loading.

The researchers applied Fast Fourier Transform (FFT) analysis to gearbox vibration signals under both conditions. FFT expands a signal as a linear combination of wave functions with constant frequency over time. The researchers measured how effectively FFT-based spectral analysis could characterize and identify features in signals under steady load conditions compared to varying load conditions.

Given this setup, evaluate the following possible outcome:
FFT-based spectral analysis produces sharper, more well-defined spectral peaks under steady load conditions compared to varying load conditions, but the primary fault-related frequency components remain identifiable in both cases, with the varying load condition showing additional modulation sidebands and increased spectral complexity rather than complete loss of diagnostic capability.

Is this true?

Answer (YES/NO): NO